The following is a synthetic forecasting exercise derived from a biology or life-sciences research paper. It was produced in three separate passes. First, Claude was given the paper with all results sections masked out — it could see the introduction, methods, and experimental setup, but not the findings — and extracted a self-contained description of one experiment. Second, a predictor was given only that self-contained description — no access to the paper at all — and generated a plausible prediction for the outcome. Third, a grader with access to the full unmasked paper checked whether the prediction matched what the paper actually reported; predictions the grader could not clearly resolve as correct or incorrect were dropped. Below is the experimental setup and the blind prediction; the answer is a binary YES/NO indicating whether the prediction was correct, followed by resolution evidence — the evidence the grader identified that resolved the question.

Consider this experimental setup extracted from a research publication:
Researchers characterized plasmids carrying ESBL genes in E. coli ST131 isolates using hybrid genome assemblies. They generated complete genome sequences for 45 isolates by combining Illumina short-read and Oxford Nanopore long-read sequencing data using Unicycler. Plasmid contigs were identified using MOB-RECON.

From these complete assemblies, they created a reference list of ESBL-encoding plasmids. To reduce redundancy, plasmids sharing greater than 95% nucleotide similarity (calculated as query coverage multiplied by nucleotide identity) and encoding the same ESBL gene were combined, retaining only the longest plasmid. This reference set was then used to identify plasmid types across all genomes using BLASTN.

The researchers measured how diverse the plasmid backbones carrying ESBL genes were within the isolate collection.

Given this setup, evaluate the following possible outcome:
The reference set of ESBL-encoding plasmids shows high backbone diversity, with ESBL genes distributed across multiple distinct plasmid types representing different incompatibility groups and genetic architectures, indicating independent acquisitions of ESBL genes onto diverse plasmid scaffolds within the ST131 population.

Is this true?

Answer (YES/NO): NO